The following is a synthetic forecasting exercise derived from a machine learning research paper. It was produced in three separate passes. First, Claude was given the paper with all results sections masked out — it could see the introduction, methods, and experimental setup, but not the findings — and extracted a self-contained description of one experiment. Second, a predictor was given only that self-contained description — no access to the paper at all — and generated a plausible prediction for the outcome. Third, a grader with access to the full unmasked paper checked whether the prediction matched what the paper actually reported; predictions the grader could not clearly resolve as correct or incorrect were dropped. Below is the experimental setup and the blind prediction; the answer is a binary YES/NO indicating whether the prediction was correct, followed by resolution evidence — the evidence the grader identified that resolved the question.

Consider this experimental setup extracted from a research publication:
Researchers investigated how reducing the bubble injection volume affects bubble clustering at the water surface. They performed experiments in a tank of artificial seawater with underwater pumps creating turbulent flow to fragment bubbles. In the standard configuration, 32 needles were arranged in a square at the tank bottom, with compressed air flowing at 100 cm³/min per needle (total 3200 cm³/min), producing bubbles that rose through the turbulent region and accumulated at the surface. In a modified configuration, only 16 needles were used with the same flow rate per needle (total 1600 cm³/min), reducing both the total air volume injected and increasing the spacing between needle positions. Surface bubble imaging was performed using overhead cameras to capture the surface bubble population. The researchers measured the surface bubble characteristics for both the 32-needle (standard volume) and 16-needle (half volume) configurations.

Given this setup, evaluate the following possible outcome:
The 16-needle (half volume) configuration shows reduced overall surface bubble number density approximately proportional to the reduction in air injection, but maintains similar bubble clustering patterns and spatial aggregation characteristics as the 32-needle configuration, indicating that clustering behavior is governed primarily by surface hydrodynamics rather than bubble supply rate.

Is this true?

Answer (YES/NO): NO